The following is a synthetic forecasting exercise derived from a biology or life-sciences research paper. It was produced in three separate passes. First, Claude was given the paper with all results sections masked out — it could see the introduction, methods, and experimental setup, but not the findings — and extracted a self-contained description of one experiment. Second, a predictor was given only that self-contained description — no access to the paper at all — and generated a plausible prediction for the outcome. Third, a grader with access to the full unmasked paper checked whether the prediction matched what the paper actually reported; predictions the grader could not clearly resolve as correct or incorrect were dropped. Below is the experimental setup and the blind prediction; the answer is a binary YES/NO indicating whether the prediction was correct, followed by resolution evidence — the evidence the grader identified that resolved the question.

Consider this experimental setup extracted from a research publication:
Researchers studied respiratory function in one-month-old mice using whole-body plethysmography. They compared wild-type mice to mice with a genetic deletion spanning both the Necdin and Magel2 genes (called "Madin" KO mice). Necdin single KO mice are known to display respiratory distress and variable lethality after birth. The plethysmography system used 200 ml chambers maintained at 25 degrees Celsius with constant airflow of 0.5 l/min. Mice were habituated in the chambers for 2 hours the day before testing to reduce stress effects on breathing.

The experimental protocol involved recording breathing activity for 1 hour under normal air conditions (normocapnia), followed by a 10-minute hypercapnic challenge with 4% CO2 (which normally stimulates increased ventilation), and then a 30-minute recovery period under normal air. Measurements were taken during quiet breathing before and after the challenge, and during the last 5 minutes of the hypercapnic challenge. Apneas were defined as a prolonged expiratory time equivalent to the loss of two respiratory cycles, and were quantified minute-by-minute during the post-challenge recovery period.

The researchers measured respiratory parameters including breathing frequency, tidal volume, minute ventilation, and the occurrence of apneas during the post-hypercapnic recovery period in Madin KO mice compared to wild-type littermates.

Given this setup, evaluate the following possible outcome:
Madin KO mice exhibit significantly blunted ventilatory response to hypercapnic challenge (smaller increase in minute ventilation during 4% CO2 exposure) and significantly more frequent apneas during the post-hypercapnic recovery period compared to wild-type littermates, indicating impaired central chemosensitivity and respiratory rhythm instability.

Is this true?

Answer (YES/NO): NO